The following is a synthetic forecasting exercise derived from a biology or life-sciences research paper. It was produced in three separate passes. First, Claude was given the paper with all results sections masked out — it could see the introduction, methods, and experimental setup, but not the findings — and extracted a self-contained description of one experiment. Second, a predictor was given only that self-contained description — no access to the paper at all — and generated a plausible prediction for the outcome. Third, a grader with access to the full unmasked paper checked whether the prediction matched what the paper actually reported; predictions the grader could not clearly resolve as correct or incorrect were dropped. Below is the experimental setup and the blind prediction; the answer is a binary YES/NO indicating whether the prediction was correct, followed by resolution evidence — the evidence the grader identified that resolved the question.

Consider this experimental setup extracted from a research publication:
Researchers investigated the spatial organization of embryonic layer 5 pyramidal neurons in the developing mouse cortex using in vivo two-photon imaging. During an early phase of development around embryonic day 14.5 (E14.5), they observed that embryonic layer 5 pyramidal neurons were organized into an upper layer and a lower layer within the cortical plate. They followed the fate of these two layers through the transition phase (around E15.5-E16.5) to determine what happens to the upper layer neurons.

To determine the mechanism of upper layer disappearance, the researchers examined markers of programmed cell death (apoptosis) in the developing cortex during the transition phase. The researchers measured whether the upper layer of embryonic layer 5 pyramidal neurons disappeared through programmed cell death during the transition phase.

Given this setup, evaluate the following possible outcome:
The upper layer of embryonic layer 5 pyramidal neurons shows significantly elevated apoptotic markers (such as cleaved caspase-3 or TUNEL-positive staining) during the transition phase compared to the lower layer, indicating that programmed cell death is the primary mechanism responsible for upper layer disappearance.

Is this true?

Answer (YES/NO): YES